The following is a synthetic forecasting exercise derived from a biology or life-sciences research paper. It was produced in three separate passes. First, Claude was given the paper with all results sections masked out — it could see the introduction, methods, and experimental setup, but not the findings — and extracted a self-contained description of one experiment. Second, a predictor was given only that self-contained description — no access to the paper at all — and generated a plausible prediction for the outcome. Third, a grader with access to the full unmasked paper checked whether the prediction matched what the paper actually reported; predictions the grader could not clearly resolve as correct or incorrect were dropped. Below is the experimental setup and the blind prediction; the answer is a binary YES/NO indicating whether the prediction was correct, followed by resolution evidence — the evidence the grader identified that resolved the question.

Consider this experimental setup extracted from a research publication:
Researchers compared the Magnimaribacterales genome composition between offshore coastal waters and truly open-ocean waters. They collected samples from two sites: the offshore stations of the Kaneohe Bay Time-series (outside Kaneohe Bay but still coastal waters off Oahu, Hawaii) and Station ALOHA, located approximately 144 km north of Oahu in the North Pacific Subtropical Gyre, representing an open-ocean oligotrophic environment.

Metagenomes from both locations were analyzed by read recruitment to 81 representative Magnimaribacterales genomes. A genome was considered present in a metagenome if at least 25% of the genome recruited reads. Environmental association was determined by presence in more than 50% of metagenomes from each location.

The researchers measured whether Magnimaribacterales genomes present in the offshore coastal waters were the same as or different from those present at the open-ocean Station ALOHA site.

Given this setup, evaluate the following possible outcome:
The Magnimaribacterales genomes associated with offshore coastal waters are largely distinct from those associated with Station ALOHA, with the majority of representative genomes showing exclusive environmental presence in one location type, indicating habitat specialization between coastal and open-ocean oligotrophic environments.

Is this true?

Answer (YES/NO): NO